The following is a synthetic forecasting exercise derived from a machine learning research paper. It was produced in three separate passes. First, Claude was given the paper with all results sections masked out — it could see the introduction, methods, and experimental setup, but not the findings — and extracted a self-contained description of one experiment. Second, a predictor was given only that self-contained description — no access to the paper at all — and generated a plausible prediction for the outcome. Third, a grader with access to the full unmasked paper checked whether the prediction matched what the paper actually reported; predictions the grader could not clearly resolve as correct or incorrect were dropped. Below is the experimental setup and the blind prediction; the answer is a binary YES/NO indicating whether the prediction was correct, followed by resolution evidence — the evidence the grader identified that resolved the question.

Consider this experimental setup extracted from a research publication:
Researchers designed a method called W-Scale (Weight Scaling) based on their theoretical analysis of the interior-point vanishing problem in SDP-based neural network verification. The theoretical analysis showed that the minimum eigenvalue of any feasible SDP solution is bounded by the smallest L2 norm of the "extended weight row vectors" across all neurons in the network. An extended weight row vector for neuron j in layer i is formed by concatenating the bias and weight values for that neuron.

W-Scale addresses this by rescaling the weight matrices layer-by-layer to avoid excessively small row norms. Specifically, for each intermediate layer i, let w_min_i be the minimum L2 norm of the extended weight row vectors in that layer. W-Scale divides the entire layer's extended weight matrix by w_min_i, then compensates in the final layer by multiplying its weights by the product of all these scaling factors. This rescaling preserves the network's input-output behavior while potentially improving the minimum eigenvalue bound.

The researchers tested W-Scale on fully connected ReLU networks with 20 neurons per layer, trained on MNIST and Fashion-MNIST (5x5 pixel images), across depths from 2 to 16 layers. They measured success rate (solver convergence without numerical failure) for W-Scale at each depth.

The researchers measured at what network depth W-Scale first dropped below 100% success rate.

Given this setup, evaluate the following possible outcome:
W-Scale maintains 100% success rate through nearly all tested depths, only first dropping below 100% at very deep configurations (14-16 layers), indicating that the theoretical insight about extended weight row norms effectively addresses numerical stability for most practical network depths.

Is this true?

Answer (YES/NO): NO